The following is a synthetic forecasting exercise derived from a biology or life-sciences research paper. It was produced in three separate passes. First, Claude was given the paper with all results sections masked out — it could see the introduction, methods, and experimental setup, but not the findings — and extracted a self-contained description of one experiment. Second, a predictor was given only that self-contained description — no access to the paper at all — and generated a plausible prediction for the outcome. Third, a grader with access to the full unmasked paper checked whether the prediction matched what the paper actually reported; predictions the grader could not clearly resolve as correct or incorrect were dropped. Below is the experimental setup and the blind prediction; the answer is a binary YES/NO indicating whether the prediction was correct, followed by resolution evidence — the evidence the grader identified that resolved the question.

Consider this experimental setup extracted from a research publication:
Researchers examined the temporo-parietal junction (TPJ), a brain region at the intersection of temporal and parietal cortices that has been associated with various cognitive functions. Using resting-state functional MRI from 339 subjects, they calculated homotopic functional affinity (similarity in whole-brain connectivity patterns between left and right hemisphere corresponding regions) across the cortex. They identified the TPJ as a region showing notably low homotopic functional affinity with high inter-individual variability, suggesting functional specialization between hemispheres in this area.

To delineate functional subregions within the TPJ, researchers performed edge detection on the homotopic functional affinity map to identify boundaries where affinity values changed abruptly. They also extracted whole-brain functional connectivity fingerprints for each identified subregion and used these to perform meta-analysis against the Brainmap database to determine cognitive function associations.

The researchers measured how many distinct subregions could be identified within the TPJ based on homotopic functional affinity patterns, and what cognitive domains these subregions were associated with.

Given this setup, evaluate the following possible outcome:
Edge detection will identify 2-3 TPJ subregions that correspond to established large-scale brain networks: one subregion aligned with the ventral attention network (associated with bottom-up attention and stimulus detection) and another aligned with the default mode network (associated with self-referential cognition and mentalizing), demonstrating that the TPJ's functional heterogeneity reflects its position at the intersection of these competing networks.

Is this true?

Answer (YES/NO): NO